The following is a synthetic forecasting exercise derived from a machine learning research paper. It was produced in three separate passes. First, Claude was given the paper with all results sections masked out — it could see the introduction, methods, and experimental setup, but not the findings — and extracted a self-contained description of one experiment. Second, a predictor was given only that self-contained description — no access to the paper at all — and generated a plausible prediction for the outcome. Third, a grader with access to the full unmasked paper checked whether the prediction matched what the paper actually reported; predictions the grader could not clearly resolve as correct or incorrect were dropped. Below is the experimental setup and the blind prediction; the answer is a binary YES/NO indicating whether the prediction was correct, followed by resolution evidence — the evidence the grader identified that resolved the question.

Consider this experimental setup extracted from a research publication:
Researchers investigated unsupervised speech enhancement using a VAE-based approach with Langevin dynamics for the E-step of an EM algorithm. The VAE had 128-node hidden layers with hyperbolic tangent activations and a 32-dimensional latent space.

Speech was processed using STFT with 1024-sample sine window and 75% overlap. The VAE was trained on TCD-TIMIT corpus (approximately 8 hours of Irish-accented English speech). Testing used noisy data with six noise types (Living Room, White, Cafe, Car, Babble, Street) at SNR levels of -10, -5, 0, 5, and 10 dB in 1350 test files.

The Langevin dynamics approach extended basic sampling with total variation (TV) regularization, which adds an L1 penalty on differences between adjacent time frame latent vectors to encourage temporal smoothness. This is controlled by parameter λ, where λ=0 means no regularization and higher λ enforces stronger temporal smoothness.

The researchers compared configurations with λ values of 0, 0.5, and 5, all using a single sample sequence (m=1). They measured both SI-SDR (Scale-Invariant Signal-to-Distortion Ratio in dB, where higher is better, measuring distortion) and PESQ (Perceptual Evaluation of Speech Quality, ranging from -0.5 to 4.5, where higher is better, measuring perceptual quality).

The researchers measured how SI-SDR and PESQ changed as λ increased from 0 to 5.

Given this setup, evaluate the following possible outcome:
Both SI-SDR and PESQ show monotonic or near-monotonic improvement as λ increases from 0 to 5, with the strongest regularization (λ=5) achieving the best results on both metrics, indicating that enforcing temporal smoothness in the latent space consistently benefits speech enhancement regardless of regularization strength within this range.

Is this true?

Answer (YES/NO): NO